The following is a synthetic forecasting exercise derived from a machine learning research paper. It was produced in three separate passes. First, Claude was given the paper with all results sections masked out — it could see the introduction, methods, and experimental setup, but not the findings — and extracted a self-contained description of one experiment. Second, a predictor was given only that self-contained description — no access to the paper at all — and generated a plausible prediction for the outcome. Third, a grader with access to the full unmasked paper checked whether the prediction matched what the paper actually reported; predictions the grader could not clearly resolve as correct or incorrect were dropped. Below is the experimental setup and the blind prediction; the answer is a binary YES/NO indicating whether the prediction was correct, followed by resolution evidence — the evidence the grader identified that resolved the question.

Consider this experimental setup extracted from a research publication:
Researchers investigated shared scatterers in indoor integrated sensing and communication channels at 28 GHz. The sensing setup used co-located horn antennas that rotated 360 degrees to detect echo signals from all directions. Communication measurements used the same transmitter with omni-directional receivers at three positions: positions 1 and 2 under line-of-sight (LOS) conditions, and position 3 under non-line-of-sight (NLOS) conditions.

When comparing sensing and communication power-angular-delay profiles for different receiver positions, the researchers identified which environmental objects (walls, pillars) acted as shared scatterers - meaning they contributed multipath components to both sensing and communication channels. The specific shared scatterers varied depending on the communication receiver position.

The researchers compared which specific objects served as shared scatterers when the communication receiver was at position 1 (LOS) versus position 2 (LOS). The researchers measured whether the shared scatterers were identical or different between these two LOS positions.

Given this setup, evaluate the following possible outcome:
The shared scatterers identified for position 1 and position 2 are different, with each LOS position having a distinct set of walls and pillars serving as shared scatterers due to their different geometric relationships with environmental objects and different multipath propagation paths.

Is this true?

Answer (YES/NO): YES